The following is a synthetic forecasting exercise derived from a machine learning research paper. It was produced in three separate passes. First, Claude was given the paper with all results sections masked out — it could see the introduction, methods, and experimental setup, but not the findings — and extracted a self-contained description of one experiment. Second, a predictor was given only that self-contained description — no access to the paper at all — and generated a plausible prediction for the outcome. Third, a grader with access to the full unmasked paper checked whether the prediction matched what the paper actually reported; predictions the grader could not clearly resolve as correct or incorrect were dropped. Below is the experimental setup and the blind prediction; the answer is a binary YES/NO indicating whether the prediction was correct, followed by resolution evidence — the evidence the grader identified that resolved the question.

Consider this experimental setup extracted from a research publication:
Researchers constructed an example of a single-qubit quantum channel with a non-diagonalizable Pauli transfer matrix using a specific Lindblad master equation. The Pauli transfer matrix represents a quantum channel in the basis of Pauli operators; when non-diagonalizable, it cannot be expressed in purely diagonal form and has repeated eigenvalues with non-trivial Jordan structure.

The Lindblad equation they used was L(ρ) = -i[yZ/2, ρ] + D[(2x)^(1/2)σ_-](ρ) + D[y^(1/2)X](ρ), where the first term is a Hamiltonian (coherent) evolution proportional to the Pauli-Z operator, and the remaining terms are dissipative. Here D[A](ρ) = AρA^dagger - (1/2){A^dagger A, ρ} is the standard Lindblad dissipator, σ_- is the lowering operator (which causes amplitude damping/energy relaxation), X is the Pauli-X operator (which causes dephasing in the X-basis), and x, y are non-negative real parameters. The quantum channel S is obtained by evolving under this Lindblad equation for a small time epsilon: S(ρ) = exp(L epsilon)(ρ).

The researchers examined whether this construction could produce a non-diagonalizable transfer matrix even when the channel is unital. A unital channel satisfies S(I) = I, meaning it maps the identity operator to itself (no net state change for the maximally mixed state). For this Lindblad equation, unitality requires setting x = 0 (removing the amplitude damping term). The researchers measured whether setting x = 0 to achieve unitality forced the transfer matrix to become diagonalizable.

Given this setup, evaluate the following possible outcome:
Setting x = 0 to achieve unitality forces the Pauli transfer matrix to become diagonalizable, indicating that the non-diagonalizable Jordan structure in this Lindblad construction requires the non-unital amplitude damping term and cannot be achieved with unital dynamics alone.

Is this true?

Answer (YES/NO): NO